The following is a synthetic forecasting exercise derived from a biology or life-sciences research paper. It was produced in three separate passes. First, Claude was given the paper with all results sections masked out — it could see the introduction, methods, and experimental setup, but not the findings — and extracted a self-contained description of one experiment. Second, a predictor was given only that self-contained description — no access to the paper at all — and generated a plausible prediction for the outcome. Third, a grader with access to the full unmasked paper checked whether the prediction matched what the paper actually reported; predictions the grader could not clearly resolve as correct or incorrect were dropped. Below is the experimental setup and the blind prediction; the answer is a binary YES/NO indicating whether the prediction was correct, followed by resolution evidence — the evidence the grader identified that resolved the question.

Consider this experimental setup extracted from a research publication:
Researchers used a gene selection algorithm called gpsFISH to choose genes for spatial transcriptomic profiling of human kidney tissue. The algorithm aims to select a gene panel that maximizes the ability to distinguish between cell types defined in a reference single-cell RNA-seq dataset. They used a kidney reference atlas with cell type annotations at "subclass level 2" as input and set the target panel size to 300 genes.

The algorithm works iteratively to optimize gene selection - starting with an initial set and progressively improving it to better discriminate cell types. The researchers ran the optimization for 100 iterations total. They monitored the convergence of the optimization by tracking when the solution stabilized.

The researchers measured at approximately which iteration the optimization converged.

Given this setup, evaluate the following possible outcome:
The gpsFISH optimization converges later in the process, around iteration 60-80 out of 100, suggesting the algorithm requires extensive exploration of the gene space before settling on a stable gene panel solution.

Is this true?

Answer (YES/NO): NO